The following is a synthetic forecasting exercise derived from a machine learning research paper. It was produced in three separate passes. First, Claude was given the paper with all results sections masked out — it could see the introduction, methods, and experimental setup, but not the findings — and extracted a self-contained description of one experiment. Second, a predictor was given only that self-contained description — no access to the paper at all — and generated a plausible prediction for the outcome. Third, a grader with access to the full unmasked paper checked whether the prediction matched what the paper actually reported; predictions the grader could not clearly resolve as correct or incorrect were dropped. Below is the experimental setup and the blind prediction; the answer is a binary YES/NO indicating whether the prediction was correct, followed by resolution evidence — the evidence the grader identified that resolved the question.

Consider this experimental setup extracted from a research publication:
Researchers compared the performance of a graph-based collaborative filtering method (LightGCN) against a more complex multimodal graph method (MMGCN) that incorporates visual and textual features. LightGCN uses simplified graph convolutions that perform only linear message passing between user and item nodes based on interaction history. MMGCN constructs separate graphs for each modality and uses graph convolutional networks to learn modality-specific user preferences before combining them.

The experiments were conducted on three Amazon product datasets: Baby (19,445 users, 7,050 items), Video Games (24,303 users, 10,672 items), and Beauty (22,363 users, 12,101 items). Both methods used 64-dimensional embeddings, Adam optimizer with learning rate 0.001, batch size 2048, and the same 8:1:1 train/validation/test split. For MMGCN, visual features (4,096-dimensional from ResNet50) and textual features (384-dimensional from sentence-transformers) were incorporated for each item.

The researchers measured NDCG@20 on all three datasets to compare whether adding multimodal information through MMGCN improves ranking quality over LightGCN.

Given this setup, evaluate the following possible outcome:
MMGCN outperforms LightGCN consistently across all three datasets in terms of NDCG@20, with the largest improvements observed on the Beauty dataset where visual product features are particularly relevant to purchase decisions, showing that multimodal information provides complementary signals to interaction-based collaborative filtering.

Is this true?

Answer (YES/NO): NO